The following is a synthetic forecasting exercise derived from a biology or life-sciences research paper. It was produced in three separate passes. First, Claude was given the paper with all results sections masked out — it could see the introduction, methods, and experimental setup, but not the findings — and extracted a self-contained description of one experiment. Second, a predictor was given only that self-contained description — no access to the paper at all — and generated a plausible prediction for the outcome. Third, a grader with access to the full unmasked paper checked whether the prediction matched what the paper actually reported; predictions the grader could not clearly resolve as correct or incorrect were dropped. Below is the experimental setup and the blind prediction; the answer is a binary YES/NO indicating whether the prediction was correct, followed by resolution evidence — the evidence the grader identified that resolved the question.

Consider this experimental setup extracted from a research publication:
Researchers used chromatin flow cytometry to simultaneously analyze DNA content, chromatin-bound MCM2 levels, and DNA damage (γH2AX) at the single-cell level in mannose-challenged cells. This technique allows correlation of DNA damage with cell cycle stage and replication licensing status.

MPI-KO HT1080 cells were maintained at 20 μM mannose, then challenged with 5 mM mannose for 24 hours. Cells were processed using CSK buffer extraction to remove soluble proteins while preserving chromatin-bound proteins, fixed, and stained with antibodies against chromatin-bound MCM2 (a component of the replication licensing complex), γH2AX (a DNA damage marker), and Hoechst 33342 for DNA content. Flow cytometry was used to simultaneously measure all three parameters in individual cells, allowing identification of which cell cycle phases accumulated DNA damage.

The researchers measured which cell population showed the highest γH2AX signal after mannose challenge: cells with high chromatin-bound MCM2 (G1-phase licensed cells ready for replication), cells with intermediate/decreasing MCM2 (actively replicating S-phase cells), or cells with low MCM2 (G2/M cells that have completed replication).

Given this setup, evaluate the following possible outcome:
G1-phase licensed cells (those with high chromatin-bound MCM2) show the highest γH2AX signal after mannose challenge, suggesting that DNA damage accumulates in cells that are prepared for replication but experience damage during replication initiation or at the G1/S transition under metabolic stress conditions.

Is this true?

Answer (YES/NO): NO